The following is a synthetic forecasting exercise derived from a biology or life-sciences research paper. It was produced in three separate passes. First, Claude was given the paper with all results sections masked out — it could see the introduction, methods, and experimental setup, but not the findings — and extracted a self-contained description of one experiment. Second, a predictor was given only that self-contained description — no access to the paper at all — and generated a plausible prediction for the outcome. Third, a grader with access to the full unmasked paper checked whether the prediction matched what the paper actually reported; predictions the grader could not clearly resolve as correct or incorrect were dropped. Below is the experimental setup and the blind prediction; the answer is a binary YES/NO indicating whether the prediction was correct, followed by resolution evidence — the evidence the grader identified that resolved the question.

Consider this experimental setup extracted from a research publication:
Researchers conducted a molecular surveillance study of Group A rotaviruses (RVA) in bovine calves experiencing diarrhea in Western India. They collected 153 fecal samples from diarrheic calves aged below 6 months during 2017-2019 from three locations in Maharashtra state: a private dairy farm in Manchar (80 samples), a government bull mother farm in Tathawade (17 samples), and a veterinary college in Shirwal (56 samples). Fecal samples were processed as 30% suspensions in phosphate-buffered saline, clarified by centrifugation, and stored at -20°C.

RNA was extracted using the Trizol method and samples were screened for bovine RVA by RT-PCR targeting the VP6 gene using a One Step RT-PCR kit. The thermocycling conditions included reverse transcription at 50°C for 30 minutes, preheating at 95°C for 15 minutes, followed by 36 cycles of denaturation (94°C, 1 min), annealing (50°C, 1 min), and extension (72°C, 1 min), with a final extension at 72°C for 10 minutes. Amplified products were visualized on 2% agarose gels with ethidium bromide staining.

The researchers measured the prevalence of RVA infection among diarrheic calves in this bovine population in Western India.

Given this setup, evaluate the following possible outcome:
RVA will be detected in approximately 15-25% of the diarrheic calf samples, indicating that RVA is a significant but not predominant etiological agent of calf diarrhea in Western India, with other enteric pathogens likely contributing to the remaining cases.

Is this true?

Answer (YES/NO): YES